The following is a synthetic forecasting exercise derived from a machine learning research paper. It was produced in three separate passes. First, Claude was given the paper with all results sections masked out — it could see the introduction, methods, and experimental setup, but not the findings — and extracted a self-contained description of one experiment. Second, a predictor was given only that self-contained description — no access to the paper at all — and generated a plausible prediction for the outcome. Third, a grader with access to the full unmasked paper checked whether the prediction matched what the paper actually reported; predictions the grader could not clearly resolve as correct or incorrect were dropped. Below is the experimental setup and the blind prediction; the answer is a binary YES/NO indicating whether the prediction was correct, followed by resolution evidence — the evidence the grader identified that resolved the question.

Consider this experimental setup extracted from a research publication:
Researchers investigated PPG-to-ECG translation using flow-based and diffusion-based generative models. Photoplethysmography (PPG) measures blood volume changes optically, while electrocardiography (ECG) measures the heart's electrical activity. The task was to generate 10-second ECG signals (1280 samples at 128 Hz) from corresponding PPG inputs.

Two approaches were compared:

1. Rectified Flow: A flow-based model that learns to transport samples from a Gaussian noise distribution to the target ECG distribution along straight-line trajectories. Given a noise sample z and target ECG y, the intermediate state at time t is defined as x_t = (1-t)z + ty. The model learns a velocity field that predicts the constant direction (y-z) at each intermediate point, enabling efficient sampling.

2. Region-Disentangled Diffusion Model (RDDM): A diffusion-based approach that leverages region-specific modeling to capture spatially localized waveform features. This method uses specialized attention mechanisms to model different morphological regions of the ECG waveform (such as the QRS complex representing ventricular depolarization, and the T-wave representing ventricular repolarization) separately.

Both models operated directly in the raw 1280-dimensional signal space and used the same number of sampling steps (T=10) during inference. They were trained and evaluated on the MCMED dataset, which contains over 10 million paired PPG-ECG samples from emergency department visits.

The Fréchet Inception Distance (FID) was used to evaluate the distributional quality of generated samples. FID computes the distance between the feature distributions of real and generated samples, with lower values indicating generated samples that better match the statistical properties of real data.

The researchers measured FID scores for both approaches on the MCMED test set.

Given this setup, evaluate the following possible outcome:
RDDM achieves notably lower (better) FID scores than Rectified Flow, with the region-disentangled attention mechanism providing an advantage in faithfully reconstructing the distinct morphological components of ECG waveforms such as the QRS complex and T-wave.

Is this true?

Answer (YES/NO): YES